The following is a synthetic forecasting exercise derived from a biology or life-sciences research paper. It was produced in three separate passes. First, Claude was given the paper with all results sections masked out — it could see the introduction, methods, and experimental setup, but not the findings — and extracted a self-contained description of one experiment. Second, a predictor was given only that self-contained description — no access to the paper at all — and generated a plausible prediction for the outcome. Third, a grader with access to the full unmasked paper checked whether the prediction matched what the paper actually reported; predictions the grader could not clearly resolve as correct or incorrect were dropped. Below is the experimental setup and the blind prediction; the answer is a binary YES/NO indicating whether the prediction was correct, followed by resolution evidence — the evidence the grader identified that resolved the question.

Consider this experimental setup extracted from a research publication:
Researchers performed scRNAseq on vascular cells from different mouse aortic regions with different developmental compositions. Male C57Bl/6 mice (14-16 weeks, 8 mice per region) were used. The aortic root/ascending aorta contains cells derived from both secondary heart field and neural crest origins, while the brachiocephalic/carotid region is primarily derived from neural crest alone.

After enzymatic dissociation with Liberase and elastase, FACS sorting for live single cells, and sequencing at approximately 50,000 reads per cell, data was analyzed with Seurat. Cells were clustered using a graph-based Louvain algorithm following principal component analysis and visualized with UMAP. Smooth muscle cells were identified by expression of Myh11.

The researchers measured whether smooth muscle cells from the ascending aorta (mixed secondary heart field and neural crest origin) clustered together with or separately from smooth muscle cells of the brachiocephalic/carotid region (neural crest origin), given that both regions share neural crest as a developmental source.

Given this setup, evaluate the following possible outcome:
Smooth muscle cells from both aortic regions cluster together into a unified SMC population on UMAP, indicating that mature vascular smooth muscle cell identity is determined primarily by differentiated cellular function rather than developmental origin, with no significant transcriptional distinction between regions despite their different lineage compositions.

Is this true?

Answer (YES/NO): NO